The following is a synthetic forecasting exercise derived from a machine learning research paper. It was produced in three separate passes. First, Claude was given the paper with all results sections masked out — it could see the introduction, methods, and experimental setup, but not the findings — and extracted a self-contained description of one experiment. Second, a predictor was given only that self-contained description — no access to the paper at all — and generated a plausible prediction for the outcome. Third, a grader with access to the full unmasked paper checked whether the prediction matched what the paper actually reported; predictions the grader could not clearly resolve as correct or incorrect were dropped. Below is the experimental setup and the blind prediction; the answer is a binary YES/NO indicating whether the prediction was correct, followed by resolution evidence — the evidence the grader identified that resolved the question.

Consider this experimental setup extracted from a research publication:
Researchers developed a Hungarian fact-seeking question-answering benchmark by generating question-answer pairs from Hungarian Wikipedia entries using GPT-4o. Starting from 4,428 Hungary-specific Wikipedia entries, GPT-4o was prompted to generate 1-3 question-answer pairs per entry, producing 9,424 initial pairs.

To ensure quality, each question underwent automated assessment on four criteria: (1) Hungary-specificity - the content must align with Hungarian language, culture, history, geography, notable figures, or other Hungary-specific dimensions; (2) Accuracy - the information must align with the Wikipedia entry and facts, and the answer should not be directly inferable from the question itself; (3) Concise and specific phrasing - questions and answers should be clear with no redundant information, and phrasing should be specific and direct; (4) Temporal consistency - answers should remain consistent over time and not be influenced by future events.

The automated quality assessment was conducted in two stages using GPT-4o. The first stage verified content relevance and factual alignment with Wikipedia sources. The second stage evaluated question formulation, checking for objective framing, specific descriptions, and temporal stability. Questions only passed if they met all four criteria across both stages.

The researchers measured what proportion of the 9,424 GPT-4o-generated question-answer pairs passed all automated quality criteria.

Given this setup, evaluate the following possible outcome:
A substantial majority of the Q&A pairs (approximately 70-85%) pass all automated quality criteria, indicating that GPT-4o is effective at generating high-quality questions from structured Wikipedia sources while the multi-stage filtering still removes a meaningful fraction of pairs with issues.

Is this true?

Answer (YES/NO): NO